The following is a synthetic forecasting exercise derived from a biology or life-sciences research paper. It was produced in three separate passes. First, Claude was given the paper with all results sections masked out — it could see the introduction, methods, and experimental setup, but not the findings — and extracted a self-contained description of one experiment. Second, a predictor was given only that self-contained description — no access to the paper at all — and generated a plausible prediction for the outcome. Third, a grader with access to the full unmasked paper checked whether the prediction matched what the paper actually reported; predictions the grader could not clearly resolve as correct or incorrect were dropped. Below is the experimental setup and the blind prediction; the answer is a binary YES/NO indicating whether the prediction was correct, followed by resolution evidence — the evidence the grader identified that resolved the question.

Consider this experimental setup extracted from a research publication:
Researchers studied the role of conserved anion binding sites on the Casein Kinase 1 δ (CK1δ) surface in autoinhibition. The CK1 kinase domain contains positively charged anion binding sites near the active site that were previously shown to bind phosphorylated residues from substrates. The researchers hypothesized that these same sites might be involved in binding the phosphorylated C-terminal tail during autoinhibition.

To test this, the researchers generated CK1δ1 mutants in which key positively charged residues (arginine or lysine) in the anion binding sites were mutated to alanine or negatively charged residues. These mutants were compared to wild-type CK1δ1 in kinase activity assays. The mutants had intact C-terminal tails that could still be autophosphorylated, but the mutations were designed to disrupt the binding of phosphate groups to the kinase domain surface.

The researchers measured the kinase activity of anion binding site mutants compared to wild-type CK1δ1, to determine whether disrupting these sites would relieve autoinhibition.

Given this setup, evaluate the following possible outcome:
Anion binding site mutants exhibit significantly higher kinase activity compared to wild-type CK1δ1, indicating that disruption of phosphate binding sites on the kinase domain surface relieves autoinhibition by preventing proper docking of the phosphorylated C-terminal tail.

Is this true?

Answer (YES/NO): NO